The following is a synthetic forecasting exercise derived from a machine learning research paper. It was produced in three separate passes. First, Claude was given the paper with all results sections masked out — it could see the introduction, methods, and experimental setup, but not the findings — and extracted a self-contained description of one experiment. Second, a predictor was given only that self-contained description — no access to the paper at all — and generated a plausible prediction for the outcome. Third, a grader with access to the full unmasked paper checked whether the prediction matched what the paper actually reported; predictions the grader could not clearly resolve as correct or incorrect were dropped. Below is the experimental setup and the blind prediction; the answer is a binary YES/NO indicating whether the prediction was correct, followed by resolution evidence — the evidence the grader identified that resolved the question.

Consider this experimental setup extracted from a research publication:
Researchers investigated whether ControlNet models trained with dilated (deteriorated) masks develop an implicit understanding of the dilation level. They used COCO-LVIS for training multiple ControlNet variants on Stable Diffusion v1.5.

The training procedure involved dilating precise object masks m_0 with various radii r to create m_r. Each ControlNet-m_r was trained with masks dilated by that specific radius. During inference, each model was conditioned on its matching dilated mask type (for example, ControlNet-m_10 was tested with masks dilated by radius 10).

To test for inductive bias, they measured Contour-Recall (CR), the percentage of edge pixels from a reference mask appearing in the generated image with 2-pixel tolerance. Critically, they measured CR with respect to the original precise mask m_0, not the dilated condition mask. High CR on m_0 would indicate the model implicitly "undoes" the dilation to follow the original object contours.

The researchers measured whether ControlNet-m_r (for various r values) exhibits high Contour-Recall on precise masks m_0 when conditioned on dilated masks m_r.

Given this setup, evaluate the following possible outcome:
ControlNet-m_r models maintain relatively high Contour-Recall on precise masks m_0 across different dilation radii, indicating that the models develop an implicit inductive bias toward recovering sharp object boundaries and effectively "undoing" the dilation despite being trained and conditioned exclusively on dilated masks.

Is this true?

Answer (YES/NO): NO